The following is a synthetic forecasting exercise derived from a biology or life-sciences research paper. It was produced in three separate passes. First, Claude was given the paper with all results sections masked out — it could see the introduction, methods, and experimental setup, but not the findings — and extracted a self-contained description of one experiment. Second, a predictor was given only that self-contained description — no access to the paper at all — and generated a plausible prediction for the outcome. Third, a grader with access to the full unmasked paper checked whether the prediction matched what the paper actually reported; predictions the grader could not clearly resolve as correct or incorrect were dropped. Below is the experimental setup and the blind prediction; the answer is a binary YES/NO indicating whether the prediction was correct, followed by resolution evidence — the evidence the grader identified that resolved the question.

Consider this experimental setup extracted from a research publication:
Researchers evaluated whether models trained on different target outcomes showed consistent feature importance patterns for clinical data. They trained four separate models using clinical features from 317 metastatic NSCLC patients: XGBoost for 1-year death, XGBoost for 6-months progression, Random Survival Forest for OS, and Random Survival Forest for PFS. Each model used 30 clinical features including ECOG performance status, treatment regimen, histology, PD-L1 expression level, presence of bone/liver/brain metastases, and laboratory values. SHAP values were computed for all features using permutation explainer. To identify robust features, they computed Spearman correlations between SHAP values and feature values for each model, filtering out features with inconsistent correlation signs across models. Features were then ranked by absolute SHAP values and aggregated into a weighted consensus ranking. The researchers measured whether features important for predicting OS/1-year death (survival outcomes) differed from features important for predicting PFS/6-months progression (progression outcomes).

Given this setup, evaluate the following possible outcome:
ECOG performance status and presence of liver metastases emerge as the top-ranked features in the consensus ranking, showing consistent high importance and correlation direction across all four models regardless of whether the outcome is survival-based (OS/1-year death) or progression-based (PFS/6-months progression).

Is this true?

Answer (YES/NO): NO